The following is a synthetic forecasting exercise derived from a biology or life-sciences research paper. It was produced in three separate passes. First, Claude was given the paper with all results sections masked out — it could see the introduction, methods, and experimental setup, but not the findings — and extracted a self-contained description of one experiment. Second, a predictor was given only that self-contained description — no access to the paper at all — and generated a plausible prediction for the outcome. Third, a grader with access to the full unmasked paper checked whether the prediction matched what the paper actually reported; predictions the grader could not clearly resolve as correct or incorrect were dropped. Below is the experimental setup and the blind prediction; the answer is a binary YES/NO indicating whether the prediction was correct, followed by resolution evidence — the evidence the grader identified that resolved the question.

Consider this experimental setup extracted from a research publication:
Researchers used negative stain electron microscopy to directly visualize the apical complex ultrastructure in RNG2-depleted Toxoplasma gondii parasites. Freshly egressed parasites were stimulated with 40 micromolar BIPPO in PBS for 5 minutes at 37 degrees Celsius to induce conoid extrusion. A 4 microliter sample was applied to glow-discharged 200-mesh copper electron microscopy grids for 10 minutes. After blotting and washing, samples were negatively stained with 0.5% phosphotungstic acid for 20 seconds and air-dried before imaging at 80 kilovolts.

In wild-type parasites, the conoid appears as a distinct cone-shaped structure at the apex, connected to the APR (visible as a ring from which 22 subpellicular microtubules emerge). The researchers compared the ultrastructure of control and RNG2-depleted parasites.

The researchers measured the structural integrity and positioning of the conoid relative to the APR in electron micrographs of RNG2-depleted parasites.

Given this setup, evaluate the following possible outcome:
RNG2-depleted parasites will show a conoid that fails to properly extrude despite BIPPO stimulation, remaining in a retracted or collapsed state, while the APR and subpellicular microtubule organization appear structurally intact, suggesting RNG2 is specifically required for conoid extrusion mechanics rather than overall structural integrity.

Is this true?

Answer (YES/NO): NO